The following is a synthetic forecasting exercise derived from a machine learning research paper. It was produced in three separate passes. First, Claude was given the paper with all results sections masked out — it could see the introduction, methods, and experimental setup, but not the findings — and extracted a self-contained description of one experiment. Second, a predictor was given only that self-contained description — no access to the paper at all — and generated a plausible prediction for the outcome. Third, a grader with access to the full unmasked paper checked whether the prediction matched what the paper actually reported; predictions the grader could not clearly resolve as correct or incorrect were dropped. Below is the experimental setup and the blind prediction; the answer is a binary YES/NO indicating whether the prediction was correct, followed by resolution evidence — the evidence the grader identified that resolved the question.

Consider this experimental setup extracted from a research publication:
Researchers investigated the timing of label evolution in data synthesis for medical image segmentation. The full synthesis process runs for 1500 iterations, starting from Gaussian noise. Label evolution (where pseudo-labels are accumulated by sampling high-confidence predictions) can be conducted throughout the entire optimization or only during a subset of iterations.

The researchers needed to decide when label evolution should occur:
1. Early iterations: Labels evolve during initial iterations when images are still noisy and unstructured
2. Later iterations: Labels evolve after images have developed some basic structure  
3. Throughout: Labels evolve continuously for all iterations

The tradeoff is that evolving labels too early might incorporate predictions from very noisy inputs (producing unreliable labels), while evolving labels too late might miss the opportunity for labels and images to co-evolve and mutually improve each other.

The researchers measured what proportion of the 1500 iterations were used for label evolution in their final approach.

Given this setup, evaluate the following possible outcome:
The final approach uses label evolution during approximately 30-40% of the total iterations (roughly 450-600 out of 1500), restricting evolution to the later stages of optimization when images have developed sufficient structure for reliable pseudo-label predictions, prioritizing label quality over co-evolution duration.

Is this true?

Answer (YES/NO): NO